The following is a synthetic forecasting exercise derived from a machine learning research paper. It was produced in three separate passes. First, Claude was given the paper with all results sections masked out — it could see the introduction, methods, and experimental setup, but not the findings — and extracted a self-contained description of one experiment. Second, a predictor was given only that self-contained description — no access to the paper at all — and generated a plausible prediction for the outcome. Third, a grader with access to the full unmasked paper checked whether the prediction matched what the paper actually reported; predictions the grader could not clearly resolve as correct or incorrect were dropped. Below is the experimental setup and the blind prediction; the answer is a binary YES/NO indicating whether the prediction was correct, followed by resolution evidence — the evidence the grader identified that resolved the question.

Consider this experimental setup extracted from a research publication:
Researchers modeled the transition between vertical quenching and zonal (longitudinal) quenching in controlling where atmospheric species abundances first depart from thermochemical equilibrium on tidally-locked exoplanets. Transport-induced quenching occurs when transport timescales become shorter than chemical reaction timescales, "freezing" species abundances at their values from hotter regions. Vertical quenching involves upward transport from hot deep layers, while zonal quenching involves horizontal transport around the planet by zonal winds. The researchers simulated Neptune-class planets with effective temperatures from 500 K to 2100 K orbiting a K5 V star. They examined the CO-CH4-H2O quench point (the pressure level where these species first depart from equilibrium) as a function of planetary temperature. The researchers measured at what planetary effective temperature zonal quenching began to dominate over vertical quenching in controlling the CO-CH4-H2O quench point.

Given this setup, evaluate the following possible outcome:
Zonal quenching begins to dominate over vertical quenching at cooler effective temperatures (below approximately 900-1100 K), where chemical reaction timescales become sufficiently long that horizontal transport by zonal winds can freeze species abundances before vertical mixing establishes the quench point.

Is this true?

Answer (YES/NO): NO